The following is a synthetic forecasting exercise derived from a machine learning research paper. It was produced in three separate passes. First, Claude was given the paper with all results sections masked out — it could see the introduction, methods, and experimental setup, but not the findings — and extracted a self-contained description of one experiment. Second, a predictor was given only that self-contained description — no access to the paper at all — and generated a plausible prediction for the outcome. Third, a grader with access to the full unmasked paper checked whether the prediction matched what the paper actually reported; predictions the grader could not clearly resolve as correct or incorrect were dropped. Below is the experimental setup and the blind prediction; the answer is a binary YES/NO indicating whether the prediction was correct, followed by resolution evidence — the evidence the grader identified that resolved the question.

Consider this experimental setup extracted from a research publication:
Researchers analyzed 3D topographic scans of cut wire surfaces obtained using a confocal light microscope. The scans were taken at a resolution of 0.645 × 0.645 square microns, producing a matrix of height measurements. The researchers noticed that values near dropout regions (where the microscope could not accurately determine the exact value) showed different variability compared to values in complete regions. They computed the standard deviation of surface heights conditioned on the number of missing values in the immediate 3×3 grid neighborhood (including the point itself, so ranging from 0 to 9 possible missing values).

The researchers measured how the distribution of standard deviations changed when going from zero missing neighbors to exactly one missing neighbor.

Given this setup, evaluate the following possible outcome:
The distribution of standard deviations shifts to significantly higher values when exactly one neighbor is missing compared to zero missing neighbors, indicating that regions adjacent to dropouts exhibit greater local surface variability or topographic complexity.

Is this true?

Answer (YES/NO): YES